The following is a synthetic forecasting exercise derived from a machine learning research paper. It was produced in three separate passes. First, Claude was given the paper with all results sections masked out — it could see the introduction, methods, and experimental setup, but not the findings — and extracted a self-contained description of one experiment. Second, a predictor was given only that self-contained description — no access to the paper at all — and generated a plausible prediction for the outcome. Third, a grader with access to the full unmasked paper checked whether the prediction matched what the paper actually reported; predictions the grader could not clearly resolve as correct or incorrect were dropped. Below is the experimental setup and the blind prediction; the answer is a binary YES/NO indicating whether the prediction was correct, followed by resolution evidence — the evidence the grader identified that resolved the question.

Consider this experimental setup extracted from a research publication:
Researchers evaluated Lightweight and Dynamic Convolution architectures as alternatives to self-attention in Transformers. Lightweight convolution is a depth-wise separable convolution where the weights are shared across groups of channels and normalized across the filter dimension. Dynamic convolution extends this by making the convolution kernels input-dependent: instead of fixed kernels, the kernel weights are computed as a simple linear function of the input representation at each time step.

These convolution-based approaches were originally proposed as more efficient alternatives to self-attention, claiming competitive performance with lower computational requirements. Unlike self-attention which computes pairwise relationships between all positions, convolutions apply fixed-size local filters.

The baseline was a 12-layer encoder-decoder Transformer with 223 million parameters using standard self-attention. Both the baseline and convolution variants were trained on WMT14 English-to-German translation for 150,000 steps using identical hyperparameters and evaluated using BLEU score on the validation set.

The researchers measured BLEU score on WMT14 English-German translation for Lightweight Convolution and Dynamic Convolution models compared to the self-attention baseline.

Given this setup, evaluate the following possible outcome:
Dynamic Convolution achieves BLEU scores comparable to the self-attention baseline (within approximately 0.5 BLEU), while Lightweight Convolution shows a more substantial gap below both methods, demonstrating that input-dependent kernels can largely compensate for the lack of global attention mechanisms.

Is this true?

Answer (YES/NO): NO